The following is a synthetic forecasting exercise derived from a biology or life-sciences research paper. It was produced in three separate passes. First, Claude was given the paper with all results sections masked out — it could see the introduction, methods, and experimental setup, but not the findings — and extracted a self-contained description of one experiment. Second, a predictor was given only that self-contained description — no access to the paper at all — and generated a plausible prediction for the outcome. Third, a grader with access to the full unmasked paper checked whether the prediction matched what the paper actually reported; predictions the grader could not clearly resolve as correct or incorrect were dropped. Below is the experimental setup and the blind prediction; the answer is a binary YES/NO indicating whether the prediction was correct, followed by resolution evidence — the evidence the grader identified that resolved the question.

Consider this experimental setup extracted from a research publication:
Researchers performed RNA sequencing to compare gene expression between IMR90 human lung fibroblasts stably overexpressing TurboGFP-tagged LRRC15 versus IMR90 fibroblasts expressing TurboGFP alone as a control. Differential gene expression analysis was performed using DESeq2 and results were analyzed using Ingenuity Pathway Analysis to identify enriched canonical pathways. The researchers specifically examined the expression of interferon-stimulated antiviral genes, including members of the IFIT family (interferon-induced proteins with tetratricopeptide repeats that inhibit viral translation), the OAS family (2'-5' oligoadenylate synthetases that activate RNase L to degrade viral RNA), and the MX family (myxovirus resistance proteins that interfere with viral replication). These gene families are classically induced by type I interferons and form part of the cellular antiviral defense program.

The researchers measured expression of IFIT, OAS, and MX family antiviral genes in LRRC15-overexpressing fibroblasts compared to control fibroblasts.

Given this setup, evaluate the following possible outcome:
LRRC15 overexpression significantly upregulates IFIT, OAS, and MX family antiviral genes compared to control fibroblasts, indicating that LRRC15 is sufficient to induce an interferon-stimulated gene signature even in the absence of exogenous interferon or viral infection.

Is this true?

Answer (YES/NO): YES